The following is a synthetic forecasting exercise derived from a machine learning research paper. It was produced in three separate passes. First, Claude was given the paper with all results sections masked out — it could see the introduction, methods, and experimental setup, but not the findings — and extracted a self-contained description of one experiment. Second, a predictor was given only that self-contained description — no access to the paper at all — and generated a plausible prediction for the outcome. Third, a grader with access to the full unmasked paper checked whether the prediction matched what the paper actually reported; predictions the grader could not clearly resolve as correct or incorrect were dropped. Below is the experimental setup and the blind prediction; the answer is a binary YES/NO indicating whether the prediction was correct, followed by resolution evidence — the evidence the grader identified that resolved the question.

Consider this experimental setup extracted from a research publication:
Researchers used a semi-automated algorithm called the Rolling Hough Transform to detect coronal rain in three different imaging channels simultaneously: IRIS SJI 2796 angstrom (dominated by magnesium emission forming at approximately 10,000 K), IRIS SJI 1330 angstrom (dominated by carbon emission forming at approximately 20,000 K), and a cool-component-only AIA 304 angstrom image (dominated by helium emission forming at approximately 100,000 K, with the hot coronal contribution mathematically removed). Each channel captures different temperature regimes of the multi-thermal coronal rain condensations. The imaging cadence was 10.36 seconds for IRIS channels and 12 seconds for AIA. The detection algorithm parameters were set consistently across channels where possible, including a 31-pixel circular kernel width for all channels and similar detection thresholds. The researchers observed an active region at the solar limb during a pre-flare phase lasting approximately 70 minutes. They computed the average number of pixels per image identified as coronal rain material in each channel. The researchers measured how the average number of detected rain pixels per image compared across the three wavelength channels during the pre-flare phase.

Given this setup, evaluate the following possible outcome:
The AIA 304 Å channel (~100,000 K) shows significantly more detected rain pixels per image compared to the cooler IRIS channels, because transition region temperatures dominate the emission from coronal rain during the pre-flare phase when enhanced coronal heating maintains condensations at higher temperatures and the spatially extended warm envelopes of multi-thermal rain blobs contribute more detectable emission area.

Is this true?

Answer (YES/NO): NO